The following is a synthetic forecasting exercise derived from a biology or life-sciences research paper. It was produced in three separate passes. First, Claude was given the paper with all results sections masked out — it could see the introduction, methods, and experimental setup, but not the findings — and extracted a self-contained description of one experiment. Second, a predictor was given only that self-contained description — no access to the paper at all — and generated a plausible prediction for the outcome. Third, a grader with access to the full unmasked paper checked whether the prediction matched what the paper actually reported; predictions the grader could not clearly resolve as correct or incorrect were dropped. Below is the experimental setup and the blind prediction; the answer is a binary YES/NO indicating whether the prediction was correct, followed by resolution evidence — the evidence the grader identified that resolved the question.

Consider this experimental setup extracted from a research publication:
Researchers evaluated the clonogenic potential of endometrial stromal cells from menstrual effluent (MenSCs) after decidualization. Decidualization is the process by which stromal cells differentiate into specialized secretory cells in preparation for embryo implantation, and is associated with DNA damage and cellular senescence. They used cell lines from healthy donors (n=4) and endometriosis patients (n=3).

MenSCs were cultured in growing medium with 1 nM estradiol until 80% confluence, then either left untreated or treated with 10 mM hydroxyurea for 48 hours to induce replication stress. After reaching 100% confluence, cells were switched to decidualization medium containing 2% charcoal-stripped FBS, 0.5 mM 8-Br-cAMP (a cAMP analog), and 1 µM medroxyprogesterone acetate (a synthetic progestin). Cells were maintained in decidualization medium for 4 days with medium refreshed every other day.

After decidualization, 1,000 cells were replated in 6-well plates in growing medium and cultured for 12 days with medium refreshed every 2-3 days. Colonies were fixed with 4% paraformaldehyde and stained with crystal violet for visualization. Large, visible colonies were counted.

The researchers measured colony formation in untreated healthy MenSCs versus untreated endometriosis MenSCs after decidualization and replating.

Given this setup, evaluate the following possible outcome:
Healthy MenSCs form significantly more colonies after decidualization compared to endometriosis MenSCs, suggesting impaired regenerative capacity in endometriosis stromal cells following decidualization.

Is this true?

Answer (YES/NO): NO